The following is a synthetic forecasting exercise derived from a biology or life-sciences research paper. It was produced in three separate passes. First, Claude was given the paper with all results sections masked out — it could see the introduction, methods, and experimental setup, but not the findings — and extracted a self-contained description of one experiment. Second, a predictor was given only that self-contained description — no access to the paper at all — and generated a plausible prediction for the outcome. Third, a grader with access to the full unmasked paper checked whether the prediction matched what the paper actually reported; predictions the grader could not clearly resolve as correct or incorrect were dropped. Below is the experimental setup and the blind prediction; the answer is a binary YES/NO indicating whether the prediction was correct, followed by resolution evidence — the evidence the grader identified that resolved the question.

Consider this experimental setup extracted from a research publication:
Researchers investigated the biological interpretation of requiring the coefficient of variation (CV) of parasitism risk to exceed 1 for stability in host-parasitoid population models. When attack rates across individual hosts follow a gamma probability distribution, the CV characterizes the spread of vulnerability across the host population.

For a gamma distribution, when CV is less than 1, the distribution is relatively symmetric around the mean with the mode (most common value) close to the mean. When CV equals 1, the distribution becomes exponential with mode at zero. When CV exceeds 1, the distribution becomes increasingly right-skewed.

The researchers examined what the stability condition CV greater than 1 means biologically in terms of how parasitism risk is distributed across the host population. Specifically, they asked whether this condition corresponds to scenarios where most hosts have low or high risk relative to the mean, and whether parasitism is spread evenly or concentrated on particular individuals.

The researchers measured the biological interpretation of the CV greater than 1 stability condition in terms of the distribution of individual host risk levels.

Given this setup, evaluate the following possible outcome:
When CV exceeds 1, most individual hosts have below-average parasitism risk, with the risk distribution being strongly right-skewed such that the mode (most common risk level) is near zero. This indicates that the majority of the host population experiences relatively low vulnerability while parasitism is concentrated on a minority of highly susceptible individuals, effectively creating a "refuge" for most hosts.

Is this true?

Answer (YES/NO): YES